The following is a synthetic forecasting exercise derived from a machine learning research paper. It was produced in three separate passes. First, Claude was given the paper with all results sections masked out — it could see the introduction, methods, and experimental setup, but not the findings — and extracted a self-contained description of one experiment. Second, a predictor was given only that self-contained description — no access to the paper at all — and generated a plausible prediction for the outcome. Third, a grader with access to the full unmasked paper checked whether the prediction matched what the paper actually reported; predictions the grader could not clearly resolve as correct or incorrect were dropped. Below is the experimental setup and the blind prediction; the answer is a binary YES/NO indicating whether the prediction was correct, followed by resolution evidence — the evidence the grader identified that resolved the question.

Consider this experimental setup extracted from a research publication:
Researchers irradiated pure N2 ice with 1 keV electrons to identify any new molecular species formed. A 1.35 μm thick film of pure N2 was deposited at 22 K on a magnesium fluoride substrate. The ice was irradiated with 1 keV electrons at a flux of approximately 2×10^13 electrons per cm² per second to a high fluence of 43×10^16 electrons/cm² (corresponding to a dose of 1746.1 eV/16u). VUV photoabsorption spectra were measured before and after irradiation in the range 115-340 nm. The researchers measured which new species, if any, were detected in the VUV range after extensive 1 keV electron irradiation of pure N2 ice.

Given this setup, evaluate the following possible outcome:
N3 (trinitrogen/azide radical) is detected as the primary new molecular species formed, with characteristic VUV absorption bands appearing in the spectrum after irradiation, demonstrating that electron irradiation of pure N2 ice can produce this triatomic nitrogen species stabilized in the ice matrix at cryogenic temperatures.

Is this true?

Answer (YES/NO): YES